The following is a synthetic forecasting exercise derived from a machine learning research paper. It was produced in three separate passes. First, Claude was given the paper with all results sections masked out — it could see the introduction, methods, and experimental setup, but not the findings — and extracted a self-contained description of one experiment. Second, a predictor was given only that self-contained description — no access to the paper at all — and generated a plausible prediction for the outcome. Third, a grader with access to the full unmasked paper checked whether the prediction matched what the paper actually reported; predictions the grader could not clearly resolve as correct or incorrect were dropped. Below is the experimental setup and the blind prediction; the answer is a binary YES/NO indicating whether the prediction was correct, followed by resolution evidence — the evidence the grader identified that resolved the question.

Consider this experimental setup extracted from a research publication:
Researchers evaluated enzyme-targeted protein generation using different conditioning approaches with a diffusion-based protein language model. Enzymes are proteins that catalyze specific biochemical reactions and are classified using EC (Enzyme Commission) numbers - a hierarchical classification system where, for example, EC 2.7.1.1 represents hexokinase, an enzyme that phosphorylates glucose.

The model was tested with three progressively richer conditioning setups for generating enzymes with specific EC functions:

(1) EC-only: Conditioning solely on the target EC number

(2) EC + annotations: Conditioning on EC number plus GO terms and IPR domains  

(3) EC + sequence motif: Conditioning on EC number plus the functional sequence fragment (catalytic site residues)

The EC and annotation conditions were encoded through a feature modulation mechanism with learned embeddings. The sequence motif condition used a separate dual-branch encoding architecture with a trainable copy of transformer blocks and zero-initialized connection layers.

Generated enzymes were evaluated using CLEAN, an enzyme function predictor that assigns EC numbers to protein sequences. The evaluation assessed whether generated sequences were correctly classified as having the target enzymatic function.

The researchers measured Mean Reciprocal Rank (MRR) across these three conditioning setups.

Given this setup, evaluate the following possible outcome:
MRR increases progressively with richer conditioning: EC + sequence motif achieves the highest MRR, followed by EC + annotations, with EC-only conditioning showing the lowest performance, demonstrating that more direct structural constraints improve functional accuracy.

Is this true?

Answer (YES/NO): YES